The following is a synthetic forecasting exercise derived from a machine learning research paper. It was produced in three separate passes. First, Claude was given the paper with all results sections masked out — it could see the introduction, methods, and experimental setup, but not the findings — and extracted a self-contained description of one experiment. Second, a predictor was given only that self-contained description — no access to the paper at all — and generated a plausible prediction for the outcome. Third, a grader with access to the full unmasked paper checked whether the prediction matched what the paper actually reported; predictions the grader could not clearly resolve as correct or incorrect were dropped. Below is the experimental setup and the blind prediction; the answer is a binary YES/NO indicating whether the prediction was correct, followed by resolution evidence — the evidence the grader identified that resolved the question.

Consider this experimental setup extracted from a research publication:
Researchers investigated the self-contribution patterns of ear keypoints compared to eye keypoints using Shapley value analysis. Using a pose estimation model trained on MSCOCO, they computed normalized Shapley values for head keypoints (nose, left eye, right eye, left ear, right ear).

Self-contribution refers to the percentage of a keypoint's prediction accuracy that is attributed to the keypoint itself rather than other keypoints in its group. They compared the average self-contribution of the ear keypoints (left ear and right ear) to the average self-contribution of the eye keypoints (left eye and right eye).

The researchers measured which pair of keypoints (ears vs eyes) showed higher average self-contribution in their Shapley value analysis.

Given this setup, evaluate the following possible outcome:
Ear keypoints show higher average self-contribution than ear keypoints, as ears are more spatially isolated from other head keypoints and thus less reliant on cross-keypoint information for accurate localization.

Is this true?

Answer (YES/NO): YES